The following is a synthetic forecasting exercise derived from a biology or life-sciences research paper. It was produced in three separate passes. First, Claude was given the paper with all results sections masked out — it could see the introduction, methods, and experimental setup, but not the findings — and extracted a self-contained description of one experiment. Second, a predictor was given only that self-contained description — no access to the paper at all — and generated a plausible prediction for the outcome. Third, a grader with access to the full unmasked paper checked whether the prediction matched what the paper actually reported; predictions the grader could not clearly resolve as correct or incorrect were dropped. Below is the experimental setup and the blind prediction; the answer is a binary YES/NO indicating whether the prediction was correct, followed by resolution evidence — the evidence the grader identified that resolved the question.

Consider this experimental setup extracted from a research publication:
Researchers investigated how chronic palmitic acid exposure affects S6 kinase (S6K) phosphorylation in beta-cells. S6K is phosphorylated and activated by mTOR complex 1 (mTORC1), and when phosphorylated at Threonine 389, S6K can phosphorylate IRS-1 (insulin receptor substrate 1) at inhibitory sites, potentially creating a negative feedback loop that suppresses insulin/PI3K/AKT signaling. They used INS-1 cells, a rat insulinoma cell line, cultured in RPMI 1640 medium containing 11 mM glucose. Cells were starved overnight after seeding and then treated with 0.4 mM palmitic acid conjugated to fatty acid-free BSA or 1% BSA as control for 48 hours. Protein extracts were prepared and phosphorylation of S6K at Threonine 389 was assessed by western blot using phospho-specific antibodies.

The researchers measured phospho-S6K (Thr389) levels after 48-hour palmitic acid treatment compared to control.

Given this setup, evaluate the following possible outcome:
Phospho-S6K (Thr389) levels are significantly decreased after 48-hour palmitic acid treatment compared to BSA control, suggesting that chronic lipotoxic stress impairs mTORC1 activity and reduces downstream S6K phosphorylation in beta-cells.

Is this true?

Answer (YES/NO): NO